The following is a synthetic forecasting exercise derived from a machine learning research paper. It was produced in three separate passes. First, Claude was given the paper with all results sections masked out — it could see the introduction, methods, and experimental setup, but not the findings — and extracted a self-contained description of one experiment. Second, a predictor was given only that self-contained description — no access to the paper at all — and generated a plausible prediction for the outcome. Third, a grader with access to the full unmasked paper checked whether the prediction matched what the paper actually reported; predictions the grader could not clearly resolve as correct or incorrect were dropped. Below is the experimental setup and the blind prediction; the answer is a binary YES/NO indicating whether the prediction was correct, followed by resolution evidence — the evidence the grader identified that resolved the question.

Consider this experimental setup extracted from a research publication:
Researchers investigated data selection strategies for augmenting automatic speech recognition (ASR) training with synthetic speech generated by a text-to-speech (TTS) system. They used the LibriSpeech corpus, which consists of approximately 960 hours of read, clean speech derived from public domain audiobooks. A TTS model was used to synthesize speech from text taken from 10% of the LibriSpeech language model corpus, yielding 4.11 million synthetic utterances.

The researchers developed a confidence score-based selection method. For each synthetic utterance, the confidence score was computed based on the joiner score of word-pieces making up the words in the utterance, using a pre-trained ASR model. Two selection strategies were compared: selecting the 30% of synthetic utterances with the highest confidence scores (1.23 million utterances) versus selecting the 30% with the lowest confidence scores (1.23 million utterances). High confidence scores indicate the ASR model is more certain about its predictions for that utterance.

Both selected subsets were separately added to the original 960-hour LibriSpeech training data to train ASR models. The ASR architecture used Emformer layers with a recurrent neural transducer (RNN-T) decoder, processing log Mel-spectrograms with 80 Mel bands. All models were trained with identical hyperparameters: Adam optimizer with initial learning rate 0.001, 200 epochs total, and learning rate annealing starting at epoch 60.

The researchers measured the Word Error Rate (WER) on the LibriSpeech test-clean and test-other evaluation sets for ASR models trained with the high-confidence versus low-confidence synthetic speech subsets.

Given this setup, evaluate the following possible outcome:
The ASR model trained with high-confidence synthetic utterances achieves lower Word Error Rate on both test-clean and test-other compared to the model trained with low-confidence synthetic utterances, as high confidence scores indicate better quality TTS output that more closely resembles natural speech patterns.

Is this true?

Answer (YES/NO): NO